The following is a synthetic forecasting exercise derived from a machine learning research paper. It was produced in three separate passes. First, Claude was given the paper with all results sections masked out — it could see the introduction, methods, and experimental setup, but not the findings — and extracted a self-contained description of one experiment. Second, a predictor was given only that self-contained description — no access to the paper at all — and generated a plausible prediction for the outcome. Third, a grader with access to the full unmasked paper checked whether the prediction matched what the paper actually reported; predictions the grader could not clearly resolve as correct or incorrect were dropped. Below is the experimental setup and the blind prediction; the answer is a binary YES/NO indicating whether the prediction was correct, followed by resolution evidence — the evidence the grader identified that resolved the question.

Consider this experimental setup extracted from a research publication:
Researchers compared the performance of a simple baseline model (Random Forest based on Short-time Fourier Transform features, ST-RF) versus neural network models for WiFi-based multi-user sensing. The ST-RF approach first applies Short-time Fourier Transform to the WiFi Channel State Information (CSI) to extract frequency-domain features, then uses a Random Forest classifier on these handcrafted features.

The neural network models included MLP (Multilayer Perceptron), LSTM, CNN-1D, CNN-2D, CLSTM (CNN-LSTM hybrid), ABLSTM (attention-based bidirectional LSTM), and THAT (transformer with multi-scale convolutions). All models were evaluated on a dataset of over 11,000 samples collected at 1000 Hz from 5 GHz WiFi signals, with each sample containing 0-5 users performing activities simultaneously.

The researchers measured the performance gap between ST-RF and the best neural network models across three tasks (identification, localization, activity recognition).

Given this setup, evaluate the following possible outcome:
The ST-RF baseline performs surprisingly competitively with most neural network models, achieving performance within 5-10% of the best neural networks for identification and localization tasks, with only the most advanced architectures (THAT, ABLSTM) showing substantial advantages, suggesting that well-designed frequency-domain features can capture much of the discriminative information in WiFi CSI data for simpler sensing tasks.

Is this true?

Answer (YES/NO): NO